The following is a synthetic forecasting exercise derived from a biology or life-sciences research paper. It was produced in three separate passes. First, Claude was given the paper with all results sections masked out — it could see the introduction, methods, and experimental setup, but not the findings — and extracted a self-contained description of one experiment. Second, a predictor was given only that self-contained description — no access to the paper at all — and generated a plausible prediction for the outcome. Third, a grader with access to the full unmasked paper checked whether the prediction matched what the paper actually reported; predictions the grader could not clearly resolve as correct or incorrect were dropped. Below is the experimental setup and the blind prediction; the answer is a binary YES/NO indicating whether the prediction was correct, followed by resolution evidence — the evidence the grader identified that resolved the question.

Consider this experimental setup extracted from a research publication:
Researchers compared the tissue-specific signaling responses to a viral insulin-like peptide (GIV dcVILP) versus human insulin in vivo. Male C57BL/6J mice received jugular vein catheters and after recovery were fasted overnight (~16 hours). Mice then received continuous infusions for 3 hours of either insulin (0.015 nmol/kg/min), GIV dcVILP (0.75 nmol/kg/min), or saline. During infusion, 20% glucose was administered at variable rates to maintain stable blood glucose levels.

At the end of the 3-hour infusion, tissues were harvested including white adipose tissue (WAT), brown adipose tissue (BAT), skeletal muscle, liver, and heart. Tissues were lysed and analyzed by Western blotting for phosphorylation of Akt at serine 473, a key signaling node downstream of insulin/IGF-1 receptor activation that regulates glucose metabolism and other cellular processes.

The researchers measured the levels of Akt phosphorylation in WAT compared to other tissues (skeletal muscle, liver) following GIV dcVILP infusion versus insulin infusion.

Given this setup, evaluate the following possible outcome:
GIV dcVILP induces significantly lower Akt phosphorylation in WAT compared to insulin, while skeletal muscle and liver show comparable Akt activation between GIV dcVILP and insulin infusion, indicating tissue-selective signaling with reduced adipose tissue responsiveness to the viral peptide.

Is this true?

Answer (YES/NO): NO